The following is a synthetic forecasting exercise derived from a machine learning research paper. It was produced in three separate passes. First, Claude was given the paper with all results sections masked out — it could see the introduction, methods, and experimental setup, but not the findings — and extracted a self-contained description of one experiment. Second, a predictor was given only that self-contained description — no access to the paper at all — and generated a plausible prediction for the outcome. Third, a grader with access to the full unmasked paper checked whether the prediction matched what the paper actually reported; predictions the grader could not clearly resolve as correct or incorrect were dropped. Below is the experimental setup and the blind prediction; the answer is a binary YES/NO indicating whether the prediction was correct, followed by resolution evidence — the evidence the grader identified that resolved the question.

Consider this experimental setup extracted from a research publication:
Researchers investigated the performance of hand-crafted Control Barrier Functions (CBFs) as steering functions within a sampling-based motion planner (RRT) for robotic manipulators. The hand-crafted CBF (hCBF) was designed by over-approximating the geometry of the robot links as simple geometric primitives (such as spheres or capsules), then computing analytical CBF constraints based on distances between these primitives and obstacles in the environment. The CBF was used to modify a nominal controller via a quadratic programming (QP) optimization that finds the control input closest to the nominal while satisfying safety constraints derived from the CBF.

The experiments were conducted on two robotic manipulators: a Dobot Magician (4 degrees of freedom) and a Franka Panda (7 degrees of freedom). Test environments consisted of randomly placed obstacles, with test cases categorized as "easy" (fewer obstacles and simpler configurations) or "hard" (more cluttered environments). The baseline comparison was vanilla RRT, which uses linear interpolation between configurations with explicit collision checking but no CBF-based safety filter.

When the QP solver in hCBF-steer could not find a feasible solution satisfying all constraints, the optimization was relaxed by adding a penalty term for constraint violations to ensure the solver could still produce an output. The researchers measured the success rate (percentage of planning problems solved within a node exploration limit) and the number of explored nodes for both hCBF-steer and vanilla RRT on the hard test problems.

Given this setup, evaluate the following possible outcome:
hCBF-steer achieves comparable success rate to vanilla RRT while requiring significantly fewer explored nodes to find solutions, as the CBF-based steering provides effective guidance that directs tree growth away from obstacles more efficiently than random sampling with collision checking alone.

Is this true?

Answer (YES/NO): NO